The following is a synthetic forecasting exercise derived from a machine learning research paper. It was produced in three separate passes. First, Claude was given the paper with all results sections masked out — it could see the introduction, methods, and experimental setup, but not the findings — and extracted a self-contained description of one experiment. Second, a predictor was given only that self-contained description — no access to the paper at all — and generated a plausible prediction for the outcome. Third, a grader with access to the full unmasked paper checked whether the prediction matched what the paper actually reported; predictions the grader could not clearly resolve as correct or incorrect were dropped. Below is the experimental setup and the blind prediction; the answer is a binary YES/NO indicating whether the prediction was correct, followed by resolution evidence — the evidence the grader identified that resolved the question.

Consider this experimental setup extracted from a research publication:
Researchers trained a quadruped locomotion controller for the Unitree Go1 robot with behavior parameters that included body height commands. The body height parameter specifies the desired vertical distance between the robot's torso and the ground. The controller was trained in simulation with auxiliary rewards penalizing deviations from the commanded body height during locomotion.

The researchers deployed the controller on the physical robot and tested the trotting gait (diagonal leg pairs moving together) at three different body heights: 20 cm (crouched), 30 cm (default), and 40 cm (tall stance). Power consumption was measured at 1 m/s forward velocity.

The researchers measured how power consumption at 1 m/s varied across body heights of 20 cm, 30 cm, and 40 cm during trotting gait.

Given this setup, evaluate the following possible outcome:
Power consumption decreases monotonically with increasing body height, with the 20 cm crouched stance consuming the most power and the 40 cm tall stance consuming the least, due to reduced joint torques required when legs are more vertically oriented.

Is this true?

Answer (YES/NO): YES